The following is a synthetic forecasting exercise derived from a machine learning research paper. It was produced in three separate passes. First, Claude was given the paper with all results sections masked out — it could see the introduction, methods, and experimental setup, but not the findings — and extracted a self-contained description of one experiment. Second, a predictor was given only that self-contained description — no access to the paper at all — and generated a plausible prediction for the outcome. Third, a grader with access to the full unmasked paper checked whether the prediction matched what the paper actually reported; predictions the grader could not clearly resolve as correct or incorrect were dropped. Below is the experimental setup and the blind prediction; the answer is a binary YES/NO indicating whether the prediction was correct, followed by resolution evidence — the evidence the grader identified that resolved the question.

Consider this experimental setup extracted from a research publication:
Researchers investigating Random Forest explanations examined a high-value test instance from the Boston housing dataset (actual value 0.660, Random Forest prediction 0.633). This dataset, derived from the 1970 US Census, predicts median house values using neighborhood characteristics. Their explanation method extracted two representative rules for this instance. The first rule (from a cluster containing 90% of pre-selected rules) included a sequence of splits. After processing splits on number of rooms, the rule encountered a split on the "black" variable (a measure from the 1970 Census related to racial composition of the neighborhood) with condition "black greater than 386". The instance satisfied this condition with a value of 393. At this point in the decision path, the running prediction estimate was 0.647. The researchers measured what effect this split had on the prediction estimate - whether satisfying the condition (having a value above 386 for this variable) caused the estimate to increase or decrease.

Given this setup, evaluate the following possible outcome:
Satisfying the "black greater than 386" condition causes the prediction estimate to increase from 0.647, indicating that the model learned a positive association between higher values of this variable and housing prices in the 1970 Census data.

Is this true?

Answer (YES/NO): YES